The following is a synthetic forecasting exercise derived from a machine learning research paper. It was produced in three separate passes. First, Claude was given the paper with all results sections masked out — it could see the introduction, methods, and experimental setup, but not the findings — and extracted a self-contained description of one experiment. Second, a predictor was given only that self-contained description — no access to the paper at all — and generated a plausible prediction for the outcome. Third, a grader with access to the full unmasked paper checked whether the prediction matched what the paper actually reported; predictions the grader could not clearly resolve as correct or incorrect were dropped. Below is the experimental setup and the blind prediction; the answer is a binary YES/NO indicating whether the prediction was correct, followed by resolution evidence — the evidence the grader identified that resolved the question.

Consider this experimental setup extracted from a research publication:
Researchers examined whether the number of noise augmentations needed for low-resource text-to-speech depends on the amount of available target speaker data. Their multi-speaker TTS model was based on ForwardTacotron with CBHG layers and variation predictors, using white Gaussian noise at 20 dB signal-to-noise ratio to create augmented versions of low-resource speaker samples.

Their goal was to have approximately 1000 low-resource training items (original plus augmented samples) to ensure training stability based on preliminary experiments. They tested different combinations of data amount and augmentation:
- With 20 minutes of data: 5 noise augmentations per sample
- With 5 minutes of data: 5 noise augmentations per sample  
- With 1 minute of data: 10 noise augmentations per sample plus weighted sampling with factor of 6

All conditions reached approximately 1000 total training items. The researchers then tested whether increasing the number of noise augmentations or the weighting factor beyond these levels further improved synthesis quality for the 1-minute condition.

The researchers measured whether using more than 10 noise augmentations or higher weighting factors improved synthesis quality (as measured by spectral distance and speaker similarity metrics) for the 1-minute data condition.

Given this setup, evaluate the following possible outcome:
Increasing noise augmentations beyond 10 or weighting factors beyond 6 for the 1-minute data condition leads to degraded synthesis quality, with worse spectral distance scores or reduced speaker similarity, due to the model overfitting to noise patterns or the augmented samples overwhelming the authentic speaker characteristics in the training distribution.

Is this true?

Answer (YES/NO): NO